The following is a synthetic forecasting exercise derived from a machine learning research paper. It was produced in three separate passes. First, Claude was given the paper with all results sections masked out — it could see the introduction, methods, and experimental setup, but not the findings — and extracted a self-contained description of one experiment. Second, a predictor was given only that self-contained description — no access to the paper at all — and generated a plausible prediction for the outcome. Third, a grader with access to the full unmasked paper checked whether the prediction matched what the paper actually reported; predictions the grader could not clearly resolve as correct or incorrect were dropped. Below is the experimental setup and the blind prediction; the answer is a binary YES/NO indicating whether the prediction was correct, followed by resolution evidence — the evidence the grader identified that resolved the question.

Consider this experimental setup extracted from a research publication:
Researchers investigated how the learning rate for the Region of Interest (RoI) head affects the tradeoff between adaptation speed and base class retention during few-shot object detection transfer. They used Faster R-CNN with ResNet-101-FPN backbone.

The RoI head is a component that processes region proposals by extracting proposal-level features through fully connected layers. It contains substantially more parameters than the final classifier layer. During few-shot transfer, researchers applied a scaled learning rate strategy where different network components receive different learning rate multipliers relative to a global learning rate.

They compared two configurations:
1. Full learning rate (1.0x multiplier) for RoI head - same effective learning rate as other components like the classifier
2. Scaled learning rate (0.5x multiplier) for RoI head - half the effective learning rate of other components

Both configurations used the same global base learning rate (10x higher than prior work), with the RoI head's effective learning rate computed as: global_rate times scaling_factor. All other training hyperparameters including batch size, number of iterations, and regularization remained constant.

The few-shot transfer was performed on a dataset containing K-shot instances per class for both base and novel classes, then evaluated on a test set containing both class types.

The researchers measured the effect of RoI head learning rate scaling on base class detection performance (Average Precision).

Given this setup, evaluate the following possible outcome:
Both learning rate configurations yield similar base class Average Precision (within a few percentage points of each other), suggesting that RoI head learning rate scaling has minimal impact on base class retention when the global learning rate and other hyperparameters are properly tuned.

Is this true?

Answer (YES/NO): NO